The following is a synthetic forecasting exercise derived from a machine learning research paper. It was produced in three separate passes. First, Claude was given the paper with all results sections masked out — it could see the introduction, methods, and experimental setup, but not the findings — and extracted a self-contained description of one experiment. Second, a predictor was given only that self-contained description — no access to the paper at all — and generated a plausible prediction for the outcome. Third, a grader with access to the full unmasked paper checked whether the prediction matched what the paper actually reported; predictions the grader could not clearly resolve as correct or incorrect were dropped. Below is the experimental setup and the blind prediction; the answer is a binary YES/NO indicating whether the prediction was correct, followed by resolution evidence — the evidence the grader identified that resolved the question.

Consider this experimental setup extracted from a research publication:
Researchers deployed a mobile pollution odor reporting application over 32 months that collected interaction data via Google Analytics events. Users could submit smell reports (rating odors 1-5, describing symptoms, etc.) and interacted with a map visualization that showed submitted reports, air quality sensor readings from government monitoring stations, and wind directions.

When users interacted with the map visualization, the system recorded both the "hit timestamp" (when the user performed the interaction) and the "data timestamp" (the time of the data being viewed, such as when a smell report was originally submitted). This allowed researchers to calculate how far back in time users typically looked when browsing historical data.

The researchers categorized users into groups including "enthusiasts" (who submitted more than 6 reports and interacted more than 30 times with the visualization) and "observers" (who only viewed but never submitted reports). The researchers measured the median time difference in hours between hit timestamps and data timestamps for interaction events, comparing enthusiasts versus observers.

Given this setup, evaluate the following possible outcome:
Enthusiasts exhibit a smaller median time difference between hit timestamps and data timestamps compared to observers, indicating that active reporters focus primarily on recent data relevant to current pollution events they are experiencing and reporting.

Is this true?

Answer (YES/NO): YES